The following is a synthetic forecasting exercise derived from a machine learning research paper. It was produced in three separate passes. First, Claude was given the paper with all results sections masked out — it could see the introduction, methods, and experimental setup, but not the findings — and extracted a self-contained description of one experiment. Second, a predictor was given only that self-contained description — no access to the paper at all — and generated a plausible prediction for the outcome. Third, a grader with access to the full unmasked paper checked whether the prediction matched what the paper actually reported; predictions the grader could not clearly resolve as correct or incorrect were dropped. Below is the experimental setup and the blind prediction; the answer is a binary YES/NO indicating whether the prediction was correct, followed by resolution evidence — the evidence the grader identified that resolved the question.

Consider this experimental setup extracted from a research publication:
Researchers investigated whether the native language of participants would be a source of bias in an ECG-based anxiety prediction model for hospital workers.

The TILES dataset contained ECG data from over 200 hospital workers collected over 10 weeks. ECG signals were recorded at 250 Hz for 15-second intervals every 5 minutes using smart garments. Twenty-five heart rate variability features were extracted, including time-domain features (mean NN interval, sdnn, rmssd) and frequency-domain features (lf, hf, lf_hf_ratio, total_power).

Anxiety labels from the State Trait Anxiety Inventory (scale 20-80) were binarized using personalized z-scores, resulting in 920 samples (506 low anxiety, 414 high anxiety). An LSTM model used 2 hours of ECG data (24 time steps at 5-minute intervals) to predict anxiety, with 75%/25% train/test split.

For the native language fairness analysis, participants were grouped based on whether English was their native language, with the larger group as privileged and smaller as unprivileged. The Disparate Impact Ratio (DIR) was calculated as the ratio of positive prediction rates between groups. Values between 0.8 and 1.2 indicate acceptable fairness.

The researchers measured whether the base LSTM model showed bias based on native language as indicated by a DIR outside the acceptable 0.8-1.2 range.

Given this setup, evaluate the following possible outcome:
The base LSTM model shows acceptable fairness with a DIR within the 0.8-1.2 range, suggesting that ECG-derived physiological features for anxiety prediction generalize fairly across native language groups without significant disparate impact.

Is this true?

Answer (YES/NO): YES